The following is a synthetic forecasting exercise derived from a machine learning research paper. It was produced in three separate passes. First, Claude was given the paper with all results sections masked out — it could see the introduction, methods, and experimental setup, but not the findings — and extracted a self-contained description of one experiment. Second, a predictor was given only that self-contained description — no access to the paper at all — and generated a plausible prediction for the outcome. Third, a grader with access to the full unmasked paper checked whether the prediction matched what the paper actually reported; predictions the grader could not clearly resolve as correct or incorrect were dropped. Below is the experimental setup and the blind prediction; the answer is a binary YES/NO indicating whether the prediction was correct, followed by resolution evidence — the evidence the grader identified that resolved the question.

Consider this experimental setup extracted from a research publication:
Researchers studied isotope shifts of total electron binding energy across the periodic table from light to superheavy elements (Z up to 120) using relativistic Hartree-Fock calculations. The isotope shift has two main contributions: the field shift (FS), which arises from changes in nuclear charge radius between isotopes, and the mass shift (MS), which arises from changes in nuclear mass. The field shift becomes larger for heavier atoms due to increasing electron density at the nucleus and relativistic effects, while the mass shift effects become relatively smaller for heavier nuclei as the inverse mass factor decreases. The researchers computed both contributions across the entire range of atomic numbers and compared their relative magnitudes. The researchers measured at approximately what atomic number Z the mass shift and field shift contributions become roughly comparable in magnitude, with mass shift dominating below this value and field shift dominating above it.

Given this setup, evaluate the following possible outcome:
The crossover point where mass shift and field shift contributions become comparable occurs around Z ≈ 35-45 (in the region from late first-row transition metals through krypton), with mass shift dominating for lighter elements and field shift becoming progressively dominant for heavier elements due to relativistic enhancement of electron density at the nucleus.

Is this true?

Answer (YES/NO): YES